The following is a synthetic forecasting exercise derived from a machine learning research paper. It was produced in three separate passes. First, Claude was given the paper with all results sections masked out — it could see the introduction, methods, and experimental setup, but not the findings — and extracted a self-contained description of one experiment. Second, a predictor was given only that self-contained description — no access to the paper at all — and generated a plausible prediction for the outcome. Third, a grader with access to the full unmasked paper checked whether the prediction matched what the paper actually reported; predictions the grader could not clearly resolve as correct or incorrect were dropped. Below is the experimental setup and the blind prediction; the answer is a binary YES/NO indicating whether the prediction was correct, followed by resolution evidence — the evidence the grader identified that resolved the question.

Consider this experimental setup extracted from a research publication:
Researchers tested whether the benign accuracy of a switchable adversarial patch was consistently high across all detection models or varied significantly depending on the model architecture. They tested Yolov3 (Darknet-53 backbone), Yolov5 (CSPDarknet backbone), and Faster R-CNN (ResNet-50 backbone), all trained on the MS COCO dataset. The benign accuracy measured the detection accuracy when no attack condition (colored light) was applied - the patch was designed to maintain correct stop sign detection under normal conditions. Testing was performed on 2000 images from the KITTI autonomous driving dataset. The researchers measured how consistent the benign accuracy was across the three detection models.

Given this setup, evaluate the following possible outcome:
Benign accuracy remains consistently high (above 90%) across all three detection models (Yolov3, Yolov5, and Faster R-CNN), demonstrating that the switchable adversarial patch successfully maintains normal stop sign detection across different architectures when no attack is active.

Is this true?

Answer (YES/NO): YES